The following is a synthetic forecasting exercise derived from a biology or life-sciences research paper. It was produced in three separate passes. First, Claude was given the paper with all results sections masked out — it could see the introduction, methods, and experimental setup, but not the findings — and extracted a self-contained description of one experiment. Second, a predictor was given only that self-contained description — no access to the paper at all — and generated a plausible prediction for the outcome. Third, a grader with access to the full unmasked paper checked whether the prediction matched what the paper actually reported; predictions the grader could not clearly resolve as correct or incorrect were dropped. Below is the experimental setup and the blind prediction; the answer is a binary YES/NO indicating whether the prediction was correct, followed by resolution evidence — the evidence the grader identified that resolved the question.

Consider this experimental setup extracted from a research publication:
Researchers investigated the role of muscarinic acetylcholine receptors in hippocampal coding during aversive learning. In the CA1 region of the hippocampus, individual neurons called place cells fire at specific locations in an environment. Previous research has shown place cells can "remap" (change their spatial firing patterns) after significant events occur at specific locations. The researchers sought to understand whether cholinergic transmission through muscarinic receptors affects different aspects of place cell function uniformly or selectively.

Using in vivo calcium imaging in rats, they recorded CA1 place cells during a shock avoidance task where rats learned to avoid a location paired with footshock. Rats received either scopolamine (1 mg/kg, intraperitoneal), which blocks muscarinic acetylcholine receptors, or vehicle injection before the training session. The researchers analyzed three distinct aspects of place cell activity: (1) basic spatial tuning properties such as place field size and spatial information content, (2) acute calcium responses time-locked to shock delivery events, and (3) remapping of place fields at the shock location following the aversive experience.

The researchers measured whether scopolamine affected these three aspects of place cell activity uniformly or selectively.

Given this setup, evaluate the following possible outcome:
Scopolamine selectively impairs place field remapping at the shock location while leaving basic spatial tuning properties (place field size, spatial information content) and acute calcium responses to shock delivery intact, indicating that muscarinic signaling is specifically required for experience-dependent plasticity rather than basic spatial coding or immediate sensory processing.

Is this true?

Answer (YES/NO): YES